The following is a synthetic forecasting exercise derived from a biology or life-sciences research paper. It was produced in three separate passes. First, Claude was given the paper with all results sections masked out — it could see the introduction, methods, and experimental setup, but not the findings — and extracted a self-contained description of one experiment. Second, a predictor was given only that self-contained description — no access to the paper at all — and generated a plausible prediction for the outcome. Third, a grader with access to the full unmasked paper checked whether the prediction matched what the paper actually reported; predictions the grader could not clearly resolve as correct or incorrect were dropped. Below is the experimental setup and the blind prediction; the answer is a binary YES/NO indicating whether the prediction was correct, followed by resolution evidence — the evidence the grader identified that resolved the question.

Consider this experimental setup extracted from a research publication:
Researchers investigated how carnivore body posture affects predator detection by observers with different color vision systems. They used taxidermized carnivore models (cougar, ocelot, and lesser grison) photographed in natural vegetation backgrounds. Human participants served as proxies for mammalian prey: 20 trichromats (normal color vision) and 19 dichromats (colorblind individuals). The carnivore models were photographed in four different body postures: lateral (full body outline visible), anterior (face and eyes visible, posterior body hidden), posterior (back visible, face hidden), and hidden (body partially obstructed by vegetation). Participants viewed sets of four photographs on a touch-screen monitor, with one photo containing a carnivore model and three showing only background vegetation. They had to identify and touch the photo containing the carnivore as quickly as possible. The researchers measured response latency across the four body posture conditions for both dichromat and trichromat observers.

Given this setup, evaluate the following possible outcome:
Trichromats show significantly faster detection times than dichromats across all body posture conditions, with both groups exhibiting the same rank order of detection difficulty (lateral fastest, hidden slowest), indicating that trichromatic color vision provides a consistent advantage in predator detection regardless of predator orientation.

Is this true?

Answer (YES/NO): NO